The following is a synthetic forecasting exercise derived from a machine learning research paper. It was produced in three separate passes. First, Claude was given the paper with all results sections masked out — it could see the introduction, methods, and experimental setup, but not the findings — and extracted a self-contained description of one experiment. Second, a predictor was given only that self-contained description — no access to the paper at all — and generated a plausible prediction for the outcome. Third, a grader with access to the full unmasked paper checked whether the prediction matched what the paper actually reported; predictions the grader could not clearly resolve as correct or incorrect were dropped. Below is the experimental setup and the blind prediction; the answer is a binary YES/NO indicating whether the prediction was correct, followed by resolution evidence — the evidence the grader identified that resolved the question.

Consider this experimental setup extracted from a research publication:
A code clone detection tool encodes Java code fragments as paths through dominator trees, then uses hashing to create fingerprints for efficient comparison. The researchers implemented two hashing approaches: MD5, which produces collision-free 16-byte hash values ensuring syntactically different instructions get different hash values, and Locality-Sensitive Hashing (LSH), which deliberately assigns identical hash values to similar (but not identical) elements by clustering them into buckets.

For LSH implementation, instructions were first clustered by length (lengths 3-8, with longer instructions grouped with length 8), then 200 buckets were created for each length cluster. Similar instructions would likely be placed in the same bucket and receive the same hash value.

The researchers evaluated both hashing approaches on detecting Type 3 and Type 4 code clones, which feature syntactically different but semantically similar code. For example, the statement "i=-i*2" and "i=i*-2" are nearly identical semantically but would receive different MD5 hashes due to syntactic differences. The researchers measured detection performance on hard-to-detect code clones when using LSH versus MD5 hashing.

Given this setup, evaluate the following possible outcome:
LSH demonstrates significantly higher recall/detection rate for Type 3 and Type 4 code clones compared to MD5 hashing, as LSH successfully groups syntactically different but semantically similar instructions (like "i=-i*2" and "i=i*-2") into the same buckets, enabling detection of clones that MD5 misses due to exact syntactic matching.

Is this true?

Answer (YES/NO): NO